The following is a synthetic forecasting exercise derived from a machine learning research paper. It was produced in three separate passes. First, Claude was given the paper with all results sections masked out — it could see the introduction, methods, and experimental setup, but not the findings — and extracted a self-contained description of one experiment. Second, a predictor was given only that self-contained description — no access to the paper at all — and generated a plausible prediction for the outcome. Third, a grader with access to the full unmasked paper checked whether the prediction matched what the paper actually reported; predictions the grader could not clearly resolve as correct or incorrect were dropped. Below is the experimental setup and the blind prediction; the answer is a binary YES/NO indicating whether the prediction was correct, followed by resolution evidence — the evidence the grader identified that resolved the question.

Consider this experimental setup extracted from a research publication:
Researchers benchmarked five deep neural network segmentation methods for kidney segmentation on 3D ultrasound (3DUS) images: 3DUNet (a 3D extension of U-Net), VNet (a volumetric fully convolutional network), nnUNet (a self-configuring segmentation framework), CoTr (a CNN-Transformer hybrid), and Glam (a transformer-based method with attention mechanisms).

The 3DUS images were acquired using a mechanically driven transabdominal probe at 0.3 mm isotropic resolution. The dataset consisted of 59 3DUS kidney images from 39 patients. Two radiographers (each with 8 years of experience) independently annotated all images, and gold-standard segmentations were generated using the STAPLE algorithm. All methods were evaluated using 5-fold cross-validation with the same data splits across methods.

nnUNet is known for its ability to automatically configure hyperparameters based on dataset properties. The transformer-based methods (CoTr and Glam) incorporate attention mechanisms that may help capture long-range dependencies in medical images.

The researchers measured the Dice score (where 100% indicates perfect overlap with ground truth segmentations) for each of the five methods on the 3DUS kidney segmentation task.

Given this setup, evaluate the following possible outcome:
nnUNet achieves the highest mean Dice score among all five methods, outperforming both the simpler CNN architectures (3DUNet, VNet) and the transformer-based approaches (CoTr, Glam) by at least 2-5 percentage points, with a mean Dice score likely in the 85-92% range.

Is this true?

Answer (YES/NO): NO